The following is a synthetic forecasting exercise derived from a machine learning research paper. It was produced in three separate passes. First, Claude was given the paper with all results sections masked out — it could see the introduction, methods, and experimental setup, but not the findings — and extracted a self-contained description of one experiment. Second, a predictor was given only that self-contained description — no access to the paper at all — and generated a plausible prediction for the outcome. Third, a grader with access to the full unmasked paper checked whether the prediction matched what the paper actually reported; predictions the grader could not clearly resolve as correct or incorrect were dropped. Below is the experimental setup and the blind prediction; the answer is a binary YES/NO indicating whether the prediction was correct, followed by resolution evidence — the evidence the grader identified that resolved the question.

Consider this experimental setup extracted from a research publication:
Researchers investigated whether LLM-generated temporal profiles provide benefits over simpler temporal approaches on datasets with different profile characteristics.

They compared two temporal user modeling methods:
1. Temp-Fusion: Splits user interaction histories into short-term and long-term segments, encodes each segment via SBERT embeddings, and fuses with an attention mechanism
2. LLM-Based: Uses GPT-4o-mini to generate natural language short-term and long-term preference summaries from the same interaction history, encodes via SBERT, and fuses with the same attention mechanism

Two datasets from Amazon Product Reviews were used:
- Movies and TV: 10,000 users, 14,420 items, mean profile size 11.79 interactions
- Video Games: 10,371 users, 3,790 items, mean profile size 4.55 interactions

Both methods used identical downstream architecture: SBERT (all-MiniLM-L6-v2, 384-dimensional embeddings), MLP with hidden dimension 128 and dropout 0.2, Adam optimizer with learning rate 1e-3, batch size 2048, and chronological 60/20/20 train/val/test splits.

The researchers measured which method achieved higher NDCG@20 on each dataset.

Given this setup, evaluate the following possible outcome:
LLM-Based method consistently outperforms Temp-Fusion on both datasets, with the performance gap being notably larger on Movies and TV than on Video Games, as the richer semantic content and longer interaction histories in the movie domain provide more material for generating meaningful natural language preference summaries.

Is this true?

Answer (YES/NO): NO